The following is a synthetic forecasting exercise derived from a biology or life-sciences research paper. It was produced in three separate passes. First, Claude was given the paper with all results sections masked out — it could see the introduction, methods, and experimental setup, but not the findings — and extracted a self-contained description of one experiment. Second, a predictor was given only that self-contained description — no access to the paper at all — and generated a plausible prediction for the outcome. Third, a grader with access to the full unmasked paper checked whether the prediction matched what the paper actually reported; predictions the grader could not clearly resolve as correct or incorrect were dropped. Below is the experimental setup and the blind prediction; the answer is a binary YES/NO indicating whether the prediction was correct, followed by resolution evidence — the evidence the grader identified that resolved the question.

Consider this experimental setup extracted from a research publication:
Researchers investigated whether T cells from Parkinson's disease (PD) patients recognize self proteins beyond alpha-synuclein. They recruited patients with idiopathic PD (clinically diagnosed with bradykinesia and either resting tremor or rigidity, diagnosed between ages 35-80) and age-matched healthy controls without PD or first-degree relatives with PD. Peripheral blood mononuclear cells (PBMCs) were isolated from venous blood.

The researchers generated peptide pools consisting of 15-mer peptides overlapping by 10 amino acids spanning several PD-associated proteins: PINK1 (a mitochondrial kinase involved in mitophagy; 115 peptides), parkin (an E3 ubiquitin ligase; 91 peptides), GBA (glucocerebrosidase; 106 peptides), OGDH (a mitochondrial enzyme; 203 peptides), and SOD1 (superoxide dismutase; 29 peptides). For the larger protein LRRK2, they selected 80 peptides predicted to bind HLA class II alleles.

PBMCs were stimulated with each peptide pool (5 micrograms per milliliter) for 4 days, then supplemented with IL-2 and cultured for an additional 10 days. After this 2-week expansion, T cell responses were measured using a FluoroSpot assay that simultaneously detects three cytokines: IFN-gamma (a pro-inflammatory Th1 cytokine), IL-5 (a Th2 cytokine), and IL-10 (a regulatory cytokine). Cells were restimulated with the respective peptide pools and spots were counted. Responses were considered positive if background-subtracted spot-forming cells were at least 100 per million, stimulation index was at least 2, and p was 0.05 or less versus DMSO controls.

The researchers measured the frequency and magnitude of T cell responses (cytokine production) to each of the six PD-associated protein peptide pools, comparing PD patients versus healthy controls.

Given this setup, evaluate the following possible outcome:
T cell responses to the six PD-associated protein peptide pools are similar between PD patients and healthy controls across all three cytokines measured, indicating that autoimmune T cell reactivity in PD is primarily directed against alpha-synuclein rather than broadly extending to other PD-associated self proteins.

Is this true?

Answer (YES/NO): NO